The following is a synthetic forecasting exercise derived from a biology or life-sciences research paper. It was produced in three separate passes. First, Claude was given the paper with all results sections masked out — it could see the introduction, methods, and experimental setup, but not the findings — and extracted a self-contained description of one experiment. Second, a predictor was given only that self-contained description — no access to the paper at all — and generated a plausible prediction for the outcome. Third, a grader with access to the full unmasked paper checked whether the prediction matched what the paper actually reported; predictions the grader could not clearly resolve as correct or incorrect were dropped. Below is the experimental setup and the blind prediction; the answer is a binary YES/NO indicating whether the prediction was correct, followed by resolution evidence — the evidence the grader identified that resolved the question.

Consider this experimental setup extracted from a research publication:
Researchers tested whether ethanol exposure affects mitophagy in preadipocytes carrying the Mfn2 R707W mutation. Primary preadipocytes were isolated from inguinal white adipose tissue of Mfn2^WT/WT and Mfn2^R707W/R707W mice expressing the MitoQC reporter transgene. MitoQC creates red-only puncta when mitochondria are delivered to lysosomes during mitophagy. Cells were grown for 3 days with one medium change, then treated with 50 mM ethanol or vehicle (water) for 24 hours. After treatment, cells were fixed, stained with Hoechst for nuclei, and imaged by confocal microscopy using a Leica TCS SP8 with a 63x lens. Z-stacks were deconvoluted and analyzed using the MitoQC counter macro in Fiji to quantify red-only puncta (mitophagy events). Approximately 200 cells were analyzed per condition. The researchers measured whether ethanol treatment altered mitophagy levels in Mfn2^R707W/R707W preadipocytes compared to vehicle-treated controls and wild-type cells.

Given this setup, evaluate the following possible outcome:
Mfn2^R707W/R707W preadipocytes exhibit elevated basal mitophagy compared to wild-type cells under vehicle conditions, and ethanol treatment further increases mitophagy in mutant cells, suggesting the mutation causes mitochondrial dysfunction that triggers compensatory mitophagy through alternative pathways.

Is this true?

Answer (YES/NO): NO